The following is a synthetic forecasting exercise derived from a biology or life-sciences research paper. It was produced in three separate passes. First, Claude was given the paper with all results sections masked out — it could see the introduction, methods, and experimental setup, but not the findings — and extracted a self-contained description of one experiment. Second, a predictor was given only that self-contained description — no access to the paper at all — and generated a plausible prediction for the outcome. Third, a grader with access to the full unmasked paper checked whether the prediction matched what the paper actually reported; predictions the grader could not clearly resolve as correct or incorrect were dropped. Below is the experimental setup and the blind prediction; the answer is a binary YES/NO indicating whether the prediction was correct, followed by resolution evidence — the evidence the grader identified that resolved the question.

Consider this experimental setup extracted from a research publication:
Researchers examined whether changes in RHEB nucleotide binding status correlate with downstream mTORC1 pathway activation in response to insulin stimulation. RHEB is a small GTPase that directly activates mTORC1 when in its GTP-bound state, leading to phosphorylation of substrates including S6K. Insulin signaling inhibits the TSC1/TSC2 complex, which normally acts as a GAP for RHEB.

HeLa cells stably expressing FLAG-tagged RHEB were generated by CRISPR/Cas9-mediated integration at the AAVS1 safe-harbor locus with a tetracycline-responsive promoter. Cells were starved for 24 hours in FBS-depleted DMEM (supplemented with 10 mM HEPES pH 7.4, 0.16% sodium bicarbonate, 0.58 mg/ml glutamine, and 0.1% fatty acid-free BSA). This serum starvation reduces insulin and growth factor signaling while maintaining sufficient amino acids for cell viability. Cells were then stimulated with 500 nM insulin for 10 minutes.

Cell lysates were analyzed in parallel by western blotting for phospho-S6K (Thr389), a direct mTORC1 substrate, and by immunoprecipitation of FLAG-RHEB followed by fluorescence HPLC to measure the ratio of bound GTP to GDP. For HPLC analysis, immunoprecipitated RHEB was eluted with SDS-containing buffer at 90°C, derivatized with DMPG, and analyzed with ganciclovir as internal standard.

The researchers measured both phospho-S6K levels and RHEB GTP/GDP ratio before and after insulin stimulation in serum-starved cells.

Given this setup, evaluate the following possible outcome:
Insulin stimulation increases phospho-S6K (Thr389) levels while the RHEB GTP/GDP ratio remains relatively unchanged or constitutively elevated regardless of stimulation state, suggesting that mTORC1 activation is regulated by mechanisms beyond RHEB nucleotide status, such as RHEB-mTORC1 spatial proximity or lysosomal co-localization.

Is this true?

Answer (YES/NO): NO